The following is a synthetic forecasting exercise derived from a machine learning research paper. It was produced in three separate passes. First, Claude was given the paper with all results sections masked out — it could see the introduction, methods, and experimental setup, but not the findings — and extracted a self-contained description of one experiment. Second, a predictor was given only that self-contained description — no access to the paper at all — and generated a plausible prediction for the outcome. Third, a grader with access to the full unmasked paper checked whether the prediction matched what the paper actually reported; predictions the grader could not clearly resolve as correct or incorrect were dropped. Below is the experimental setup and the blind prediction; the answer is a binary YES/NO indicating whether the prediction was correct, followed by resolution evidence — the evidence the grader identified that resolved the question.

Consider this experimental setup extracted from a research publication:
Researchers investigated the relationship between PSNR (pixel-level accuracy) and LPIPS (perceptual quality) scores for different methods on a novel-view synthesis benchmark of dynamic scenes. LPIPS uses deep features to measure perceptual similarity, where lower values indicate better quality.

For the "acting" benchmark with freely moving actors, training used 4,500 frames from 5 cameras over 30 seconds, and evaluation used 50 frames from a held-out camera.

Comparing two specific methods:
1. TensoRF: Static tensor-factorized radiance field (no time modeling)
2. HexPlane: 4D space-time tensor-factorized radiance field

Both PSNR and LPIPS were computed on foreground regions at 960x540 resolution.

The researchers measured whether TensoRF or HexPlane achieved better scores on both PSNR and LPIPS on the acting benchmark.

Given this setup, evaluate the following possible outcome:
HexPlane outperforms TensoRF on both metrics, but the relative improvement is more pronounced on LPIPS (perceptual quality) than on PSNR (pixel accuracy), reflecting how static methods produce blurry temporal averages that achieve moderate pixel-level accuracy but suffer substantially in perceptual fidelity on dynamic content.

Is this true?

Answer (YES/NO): NO